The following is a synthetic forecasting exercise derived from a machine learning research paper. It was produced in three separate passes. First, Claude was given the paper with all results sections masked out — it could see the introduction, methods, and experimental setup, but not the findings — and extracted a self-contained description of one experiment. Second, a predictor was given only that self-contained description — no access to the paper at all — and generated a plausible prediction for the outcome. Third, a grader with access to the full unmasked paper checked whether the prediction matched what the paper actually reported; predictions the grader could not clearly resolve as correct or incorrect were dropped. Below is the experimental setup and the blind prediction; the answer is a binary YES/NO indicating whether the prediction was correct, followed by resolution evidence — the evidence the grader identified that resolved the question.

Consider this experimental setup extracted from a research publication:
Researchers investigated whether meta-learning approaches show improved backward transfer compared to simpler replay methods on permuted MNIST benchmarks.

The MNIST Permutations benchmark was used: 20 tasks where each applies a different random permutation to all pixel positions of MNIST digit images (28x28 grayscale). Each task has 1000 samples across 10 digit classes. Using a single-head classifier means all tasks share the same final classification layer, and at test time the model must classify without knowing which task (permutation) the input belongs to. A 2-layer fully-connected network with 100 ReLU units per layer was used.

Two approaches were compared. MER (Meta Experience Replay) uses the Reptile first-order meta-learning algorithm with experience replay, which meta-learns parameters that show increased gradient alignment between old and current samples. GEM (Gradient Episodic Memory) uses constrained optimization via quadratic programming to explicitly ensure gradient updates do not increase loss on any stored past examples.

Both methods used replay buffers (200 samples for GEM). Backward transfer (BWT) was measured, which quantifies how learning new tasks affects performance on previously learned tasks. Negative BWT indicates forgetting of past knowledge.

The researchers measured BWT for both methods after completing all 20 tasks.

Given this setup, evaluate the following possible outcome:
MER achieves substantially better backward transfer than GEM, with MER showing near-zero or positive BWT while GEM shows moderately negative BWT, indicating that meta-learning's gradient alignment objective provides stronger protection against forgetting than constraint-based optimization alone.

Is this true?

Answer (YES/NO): NO